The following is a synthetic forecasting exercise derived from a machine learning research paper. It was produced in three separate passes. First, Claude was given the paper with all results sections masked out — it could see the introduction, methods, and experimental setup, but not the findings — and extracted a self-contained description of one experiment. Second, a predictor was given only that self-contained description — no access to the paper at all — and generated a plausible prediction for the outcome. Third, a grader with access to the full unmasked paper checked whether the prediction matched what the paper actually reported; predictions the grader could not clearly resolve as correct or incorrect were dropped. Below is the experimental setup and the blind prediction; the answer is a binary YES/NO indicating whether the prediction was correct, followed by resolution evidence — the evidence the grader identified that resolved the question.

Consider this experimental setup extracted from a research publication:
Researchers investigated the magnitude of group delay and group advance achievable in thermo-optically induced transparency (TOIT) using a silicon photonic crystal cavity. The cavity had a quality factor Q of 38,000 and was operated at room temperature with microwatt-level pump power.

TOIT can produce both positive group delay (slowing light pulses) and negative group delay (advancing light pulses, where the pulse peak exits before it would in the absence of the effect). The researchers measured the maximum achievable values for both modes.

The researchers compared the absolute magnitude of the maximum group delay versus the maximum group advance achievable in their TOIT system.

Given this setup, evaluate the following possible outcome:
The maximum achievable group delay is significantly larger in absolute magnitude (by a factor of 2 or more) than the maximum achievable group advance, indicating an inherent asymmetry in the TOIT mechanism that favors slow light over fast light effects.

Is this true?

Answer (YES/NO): NO